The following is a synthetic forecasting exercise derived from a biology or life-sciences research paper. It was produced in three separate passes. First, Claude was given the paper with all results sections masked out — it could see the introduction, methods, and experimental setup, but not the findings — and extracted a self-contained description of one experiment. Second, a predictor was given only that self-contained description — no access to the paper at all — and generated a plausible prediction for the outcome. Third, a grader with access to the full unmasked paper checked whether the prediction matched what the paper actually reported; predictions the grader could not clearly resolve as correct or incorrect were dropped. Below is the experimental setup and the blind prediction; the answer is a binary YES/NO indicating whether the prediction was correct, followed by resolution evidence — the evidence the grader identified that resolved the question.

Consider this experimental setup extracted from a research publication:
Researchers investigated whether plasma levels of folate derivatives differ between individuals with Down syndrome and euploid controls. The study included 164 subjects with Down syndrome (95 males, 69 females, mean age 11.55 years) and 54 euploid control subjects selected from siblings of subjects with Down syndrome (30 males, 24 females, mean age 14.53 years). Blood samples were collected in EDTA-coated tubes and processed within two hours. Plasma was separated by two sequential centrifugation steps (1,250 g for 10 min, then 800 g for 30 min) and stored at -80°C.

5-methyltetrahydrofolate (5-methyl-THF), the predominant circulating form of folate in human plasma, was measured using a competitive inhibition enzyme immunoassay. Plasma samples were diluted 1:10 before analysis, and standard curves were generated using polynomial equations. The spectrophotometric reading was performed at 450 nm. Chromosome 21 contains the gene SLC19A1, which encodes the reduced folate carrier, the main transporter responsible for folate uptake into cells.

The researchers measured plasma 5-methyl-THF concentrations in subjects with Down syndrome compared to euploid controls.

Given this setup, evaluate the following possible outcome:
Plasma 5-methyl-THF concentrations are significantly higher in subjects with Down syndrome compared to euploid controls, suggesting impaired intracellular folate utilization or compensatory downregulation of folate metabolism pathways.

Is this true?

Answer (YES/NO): YES